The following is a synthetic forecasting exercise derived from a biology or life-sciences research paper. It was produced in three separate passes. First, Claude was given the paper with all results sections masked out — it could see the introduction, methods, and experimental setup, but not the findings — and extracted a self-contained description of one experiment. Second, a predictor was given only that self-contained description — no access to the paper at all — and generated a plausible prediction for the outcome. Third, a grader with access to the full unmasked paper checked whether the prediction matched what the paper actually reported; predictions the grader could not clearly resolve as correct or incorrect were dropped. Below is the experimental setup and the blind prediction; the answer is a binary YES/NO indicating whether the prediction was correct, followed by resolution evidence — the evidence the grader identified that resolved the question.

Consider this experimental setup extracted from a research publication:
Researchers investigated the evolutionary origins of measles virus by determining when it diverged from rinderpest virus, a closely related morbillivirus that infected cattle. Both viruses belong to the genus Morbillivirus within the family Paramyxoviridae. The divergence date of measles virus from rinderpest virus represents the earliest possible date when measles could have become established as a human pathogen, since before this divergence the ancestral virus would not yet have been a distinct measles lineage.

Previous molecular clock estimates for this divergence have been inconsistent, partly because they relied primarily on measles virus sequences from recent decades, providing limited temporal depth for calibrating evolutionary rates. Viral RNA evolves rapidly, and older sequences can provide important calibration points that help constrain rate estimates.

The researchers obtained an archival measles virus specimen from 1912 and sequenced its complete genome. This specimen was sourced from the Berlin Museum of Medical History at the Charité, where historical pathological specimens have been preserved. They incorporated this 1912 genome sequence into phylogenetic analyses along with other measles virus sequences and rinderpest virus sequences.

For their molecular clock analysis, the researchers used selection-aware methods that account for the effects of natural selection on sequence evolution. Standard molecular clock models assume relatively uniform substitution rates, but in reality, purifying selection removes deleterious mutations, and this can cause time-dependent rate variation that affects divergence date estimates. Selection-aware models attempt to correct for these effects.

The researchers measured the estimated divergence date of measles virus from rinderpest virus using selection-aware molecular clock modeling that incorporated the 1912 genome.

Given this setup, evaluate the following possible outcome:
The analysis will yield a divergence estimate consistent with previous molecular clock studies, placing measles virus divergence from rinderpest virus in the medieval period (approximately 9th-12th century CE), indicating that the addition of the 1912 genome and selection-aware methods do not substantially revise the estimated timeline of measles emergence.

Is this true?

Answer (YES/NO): NO